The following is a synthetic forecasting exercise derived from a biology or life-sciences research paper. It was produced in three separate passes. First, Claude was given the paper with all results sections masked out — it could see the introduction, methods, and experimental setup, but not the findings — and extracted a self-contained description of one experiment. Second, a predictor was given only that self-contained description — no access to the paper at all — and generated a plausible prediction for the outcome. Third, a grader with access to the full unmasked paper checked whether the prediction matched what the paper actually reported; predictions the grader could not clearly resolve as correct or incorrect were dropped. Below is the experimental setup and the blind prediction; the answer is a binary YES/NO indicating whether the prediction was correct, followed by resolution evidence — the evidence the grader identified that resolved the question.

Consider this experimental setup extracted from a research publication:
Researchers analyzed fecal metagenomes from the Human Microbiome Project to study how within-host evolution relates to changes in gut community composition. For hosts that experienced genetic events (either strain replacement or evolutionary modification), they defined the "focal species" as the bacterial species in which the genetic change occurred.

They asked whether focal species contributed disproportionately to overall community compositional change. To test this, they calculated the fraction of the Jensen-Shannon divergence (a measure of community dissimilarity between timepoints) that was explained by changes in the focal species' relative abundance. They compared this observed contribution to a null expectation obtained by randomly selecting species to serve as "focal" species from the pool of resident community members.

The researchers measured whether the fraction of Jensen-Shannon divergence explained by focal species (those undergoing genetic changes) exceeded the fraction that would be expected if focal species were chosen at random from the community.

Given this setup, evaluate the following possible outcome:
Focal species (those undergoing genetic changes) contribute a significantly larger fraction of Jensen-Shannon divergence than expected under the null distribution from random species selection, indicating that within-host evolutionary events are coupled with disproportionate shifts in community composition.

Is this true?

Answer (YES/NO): NO